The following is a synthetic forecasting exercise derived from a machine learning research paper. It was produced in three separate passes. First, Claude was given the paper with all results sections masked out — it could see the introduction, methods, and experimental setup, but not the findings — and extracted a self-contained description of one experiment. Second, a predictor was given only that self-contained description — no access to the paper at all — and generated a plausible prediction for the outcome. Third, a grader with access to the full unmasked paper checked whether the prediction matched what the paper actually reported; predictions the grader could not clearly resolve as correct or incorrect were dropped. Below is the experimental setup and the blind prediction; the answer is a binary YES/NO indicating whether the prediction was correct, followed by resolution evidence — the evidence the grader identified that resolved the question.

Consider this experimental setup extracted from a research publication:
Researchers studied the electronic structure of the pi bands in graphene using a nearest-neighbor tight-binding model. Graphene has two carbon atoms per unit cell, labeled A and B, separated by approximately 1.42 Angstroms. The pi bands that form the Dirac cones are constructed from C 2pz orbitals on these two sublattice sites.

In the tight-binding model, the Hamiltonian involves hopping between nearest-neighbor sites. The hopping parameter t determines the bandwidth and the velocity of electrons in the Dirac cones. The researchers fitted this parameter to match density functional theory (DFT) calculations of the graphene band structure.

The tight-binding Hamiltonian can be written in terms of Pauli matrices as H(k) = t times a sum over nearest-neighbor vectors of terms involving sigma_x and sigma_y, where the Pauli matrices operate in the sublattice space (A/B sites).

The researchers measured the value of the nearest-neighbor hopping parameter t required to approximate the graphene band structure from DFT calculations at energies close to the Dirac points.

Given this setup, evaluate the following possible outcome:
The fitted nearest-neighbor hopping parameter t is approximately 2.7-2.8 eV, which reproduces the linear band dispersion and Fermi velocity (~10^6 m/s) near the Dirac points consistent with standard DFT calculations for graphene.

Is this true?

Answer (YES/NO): YES